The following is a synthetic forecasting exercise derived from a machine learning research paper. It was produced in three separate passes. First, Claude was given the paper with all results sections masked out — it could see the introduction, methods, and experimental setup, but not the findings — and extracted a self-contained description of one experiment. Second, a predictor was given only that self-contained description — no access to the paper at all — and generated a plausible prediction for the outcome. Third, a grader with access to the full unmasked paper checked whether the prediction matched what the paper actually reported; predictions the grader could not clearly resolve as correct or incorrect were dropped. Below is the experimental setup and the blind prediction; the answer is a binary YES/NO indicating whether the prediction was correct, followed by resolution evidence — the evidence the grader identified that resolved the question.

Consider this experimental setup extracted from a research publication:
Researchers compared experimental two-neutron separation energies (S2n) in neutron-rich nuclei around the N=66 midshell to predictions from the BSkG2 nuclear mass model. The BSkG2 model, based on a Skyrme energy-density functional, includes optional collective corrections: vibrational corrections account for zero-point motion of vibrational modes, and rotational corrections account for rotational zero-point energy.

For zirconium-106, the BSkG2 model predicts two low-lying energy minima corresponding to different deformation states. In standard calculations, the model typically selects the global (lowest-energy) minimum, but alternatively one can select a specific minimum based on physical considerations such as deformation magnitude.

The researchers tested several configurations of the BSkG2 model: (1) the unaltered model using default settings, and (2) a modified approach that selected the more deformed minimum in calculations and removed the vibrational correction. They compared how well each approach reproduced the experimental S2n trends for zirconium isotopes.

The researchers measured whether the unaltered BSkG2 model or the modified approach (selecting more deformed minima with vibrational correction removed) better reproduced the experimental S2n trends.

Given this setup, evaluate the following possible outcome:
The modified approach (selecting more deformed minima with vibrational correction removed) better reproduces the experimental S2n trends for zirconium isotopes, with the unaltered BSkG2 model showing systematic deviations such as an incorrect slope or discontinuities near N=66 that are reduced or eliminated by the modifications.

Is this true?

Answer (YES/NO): YES